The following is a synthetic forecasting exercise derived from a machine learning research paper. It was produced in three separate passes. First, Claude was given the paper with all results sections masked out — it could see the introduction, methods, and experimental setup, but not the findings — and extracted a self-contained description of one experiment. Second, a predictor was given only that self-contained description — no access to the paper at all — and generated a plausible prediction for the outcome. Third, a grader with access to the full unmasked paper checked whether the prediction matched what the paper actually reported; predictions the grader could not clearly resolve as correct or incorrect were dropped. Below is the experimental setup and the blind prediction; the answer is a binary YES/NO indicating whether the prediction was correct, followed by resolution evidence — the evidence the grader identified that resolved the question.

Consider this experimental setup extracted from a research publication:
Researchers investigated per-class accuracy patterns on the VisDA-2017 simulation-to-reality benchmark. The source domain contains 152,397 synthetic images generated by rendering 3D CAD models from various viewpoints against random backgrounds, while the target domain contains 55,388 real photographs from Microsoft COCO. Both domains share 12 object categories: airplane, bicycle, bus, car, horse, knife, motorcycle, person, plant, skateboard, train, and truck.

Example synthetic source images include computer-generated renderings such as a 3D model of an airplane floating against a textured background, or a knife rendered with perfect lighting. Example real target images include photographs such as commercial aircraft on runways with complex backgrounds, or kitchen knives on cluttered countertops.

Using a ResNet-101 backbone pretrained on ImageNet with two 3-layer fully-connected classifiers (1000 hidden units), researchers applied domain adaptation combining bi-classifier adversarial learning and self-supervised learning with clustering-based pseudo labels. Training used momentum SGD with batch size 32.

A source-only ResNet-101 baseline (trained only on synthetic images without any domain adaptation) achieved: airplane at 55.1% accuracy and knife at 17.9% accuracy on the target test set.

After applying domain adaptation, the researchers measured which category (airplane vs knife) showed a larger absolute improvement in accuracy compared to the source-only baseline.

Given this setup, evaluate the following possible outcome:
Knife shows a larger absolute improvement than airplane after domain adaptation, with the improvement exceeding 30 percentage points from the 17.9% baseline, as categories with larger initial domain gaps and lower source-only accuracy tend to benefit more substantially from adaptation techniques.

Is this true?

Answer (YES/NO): YES